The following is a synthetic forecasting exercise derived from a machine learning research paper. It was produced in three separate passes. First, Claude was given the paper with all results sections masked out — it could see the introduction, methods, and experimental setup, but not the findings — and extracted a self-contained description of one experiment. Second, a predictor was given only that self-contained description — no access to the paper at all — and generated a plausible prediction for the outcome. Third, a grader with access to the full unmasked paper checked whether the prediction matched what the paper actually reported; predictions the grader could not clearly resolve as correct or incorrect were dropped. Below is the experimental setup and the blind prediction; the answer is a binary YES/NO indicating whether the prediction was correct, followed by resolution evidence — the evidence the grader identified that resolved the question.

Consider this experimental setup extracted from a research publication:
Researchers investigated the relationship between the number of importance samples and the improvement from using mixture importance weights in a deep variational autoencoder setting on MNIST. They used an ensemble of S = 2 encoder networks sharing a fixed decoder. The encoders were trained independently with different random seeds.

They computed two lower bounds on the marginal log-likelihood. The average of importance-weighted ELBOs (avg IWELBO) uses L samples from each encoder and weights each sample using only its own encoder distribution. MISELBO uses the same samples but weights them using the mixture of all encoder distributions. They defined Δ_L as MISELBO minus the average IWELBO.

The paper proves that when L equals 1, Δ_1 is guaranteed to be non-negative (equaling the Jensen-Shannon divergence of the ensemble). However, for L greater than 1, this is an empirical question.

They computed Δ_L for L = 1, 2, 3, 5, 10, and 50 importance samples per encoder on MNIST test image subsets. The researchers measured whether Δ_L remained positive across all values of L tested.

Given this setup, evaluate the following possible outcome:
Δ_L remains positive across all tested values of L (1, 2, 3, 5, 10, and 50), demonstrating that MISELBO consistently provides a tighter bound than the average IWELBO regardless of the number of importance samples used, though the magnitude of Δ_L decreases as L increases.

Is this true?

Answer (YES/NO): NO